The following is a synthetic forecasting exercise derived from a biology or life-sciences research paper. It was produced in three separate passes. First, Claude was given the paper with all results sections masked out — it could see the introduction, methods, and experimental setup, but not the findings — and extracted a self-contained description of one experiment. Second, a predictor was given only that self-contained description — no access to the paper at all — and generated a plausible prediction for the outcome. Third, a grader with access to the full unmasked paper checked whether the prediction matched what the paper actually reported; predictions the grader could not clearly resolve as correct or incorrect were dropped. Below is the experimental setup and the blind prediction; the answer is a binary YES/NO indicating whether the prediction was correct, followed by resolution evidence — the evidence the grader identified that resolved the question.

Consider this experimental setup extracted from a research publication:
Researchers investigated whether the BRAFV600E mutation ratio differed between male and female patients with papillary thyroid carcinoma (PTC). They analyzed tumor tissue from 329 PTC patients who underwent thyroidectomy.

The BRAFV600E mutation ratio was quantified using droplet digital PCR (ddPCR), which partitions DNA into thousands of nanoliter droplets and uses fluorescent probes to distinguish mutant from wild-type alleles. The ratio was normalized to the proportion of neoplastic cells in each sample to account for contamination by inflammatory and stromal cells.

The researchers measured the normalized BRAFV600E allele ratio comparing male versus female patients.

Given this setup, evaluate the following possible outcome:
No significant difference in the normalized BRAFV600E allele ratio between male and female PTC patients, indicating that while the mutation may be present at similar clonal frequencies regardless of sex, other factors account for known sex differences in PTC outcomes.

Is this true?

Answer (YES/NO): YES